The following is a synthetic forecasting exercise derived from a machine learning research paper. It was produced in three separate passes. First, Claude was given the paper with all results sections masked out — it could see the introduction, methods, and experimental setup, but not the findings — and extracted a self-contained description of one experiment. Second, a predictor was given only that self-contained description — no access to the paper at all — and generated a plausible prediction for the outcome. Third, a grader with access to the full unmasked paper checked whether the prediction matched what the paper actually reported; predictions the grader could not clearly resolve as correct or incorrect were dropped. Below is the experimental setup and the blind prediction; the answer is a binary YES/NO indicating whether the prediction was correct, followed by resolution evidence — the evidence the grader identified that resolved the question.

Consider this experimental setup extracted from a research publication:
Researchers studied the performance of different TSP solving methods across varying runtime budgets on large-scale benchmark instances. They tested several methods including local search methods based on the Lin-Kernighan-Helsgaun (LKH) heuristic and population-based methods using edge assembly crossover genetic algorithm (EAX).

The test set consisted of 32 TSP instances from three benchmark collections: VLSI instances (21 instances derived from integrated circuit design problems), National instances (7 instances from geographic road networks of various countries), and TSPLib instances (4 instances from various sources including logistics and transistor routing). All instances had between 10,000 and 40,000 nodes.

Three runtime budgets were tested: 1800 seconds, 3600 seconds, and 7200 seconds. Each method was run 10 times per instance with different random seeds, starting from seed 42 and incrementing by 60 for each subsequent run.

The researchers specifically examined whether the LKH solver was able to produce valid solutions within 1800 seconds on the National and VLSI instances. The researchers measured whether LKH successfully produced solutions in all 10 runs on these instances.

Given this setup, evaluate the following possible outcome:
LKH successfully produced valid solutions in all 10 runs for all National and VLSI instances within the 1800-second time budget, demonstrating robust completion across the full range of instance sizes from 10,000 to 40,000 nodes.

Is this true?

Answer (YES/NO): NO